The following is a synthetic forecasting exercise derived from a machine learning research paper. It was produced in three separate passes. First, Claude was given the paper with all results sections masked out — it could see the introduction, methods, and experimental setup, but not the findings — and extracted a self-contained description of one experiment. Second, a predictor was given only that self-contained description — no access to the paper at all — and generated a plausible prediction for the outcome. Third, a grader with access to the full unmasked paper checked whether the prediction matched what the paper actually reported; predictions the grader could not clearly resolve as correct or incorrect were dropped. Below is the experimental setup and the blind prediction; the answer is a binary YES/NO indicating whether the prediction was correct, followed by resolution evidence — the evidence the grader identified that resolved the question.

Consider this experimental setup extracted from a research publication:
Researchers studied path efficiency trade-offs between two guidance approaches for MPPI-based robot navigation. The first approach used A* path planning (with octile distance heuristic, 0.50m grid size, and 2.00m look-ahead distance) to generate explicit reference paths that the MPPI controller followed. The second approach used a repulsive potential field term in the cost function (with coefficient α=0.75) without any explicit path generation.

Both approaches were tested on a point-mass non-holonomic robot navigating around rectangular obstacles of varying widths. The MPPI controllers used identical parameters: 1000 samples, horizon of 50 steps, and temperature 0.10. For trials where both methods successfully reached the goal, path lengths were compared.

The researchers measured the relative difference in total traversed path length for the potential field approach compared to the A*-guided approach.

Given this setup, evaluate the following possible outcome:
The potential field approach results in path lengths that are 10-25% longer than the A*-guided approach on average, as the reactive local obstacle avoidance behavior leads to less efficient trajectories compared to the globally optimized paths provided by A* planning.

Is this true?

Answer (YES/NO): YES